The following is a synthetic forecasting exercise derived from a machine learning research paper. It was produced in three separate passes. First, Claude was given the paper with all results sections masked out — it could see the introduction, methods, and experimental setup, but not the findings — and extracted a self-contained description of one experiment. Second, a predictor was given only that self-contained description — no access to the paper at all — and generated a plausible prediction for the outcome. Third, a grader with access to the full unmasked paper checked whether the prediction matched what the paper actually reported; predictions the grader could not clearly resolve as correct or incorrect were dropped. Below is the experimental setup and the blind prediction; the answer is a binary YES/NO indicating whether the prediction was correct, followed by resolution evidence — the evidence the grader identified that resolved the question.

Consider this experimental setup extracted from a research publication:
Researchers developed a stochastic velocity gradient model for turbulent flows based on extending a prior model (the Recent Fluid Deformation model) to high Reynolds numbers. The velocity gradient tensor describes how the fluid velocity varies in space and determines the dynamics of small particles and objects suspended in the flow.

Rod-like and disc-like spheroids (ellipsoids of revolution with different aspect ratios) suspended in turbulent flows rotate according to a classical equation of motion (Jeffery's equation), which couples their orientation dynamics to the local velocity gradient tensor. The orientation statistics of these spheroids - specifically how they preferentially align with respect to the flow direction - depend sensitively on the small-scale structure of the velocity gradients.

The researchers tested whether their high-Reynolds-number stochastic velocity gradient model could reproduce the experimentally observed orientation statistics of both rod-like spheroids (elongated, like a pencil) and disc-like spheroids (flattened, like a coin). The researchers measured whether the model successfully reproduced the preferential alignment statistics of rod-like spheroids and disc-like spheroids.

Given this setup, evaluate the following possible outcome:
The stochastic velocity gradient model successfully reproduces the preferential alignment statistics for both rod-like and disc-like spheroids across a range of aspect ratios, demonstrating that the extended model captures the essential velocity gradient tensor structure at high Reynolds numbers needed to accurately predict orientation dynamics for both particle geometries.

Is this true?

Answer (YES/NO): NO